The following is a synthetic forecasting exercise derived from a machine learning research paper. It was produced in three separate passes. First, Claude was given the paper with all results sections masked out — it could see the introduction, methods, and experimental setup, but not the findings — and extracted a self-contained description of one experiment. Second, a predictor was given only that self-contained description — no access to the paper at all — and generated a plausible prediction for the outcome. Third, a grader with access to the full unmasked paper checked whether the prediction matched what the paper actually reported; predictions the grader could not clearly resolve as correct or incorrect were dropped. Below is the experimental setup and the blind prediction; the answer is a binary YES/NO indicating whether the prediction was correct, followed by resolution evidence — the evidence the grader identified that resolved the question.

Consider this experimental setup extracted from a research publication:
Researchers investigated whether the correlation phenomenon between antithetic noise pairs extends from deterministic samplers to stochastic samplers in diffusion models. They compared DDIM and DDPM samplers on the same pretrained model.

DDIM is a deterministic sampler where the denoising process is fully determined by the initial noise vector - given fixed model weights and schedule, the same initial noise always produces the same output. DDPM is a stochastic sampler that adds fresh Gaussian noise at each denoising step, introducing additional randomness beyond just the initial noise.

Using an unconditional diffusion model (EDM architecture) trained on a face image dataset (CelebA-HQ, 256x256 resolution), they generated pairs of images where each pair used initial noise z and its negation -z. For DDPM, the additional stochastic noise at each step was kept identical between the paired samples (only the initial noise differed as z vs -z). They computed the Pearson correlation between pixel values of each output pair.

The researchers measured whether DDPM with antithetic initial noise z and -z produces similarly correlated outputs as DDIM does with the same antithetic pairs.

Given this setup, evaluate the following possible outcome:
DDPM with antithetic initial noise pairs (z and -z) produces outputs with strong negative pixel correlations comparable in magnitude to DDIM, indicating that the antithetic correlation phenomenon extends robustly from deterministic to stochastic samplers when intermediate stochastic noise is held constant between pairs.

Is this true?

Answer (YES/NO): YES